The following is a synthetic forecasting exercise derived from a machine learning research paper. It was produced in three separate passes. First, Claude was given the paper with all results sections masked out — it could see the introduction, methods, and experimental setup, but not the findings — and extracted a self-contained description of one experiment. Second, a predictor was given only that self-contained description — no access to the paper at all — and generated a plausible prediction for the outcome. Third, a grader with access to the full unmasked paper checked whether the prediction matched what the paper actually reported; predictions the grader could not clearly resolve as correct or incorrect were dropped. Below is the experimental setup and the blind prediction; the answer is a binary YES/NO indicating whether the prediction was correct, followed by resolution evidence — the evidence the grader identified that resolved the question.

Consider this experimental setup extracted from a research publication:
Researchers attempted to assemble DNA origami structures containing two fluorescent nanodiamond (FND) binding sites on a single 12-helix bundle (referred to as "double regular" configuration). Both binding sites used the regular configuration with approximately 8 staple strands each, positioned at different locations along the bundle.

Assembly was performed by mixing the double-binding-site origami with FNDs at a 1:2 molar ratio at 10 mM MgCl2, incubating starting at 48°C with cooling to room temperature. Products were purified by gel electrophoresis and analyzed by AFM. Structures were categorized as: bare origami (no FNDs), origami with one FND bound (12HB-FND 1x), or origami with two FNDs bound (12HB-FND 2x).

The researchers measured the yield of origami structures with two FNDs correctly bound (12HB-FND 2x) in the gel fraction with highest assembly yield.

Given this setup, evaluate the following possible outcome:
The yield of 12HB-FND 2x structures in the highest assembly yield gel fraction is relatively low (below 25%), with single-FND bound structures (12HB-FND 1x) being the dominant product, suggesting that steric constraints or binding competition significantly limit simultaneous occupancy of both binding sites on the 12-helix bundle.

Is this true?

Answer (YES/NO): YES